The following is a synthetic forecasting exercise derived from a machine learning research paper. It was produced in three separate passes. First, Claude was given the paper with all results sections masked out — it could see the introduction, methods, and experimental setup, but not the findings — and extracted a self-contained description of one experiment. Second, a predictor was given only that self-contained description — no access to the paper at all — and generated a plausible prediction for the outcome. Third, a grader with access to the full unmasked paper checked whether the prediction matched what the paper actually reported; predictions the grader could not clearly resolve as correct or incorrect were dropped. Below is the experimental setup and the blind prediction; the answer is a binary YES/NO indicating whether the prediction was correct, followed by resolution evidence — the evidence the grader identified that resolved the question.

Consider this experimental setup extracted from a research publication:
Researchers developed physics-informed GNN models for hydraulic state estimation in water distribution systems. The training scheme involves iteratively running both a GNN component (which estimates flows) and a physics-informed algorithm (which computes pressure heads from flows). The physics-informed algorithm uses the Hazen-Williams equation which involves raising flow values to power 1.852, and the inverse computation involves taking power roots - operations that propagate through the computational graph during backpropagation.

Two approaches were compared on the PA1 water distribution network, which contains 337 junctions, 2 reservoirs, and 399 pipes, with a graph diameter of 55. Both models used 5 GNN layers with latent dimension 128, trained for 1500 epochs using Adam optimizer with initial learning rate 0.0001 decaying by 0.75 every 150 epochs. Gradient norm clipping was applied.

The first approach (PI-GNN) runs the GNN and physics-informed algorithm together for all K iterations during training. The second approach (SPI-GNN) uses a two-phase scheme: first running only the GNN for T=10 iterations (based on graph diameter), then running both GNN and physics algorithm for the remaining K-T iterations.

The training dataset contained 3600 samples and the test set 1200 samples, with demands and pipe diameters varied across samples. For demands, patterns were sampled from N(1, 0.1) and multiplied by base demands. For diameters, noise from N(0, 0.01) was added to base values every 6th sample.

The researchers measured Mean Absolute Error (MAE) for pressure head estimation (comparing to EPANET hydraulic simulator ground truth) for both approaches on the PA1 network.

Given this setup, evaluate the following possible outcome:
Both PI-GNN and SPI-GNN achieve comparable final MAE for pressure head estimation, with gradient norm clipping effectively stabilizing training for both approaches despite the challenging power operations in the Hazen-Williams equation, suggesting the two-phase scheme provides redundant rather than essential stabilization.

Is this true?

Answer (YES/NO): NO